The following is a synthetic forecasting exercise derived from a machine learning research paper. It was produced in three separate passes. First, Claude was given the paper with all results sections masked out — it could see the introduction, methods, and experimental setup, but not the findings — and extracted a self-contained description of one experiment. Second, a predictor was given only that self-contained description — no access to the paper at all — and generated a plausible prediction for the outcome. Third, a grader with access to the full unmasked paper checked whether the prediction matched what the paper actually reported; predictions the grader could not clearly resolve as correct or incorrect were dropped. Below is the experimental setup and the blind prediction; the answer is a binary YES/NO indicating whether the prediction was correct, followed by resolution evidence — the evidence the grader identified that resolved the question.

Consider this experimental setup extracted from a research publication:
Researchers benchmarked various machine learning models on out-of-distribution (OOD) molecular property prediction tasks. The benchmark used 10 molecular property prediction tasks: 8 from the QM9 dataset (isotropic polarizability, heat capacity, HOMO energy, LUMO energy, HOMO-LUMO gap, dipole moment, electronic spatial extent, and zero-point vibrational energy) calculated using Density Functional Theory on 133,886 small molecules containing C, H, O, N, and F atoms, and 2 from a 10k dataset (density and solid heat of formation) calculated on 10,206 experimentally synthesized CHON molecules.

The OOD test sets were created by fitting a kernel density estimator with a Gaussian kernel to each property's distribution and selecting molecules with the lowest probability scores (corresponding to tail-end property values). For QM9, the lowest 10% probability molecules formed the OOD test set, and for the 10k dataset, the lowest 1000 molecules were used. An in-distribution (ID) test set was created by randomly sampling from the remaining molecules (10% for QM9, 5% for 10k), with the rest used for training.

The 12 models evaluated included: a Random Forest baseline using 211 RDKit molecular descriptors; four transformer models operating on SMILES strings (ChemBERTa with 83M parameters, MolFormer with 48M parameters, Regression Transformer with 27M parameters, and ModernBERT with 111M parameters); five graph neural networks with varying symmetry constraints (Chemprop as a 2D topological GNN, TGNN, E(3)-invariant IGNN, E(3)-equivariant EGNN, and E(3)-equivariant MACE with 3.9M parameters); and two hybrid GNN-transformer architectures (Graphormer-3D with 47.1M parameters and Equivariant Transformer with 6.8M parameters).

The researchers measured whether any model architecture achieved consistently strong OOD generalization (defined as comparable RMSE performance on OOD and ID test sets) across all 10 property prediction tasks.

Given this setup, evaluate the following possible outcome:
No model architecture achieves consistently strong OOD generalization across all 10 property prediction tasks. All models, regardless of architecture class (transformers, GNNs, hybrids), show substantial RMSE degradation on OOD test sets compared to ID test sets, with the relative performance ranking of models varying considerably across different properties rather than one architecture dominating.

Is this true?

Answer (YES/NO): YES